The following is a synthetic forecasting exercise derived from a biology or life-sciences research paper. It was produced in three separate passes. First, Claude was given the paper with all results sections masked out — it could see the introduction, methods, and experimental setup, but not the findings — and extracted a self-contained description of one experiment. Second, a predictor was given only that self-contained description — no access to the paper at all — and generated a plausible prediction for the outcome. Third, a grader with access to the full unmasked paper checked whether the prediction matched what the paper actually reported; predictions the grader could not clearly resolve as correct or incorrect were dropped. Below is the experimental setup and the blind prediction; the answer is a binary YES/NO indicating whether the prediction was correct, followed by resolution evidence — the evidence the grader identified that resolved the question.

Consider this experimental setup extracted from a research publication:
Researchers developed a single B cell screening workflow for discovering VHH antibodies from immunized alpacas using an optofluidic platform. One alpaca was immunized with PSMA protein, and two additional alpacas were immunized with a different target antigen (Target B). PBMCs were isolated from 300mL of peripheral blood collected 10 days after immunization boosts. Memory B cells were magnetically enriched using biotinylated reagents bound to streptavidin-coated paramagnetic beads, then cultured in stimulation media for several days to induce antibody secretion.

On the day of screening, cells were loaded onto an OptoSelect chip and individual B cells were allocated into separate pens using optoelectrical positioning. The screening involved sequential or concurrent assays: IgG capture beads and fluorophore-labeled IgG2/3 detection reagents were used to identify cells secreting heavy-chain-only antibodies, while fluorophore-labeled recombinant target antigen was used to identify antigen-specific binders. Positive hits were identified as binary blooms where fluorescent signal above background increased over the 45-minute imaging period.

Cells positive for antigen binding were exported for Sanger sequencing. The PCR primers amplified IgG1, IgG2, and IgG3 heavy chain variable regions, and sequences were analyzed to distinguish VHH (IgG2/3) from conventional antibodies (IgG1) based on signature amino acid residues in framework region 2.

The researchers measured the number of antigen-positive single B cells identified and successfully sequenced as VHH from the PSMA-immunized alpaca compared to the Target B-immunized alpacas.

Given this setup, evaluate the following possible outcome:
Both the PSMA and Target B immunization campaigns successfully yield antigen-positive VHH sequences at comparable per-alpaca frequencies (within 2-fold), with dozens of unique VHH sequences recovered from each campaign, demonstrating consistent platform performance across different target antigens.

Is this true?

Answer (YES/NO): NO